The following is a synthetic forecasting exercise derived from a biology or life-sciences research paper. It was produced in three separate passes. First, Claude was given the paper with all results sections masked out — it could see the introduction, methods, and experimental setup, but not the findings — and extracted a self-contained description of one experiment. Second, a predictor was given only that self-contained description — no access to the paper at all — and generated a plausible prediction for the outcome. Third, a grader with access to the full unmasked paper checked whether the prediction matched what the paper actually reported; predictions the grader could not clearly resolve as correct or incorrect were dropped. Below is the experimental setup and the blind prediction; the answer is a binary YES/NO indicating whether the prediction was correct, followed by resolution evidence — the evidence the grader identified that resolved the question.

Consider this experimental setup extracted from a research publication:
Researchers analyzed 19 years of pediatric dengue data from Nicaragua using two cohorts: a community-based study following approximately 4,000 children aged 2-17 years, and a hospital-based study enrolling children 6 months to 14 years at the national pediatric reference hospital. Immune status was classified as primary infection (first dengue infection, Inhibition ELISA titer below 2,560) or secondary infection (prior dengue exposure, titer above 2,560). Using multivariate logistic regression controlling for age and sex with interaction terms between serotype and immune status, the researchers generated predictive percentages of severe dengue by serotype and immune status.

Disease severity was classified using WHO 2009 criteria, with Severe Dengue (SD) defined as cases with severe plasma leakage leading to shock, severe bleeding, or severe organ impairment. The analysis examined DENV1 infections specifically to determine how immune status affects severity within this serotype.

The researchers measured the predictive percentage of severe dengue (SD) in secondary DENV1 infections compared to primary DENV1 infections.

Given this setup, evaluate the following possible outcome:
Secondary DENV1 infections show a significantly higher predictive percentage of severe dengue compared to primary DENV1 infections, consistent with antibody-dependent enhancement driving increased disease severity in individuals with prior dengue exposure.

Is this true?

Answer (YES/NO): NO